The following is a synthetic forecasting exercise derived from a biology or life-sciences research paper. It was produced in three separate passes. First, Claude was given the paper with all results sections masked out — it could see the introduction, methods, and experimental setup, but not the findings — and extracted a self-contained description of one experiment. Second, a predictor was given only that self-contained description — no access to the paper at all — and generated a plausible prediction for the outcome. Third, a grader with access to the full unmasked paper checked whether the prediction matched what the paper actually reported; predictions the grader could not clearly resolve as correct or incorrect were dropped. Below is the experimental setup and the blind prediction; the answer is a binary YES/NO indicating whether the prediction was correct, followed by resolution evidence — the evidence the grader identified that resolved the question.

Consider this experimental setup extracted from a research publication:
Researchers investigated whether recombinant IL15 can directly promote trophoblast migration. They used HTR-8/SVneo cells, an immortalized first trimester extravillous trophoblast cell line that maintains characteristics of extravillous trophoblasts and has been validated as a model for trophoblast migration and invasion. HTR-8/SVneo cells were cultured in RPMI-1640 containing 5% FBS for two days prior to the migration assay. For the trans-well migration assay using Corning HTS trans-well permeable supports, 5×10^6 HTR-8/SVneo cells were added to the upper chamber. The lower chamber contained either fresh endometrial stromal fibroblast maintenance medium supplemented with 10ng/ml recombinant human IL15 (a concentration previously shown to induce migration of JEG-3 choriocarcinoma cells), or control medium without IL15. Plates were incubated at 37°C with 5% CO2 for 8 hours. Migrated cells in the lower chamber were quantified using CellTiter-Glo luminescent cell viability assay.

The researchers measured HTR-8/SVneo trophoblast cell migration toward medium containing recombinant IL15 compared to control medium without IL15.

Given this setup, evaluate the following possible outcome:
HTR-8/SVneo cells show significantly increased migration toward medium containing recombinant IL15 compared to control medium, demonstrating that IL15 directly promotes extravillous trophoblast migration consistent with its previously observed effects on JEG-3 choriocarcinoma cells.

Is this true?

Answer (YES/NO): YES